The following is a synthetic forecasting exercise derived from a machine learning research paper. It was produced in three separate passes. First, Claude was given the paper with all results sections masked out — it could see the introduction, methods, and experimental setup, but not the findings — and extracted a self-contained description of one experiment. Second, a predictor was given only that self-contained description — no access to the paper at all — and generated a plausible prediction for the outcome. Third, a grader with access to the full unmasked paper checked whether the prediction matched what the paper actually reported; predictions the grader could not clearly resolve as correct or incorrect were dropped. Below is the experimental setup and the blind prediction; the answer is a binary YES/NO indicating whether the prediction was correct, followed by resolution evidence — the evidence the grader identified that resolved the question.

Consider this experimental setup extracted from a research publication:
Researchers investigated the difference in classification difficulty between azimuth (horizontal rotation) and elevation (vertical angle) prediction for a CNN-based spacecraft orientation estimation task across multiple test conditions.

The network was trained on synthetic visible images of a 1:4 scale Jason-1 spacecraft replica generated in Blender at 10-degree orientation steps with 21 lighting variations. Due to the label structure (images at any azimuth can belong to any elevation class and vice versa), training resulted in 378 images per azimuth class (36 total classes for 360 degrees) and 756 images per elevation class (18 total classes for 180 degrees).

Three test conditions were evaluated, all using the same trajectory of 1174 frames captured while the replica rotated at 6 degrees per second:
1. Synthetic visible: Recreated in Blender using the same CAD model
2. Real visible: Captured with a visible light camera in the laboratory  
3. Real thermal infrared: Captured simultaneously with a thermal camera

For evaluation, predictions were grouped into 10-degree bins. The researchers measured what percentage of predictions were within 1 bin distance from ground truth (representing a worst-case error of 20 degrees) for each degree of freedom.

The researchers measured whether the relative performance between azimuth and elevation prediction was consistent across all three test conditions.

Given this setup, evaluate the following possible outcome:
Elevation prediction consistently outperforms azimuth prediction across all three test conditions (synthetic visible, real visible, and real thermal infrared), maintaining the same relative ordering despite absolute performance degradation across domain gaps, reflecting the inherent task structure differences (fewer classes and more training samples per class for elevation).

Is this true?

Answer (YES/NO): YES